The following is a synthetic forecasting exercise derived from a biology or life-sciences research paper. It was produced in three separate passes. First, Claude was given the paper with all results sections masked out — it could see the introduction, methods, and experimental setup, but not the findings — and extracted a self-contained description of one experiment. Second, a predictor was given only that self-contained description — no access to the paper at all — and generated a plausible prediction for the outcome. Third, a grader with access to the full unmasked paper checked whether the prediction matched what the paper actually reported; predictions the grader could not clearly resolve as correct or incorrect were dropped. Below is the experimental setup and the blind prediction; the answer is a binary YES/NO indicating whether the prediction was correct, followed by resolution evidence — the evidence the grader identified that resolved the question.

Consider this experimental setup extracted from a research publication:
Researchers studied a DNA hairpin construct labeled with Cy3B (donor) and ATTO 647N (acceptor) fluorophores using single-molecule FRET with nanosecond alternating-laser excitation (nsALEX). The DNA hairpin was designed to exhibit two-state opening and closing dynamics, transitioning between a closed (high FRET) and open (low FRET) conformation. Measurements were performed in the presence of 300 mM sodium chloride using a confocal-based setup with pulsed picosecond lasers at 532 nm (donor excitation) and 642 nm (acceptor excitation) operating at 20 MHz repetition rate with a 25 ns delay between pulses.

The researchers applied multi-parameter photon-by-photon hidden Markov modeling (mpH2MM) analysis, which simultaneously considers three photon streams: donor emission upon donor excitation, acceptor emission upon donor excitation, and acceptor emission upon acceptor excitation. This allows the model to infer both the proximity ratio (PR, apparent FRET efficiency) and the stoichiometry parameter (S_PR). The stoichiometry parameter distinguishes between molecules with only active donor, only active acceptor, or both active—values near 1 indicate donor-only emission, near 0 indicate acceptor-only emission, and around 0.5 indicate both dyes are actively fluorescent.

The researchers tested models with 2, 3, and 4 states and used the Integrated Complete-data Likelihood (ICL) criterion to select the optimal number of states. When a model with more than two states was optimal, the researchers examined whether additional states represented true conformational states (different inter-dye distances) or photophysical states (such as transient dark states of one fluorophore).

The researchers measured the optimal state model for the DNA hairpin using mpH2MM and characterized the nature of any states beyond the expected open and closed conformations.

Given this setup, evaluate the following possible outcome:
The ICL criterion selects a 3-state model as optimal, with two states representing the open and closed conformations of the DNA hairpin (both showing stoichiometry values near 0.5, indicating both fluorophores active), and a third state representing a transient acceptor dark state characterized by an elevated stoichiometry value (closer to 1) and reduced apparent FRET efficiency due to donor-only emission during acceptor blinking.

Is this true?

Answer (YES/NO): NO